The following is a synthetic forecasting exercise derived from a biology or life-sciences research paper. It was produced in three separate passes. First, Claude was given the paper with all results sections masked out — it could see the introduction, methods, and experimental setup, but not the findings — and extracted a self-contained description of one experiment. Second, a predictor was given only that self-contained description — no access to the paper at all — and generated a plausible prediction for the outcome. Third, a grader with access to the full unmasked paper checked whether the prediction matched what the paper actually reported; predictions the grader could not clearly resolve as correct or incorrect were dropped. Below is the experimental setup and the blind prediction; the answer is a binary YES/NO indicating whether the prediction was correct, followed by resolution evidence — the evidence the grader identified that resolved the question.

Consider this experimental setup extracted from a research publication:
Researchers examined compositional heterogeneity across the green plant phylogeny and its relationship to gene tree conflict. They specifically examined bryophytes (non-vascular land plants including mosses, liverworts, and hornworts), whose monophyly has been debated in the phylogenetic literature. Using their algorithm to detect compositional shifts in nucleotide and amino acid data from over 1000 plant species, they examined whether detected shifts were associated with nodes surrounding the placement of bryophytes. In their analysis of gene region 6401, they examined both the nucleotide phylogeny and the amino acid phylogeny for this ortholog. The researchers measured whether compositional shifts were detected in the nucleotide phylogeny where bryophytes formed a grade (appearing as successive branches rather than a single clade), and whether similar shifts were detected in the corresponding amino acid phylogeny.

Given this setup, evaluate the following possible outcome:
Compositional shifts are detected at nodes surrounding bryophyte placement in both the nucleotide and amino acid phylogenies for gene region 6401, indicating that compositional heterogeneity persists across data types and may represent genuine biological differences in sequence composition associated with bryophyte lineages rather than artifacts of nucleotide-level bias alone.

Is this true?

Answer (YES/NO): NO